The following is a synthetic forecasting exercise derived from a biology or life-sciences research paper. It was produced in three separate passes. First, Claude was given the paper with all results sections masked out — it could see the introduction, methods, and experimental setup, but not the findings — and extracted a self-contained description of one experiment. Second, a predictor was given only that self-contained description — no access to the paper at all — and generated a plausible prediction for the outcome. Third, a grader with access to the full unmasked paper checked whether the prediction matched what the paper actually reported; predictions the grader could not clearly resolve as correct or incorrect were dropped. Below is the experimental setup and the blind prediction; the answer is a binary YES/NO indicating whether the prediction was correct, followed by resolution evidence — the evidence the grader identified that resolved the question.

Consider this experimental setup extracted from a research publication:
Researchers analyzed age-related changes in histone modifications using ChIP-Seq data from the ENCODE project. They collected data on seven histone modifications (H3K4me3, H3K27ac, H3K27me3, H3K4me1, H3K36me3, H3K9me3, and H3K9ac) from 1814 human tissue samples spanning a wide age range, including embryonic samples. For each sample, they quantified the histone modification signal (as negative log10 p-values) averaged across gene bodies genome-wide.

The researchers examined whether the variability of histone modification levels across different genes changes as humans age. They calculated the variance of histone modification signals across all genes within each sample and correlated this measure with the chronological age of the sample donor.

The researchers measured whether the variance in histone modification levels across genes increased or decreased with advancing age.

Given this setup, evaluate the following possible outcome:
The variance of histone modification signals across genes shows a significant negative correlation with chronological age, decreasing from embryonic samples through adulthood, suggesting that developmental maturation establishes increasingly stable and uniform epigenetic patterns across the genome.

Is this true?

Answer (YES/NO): NO